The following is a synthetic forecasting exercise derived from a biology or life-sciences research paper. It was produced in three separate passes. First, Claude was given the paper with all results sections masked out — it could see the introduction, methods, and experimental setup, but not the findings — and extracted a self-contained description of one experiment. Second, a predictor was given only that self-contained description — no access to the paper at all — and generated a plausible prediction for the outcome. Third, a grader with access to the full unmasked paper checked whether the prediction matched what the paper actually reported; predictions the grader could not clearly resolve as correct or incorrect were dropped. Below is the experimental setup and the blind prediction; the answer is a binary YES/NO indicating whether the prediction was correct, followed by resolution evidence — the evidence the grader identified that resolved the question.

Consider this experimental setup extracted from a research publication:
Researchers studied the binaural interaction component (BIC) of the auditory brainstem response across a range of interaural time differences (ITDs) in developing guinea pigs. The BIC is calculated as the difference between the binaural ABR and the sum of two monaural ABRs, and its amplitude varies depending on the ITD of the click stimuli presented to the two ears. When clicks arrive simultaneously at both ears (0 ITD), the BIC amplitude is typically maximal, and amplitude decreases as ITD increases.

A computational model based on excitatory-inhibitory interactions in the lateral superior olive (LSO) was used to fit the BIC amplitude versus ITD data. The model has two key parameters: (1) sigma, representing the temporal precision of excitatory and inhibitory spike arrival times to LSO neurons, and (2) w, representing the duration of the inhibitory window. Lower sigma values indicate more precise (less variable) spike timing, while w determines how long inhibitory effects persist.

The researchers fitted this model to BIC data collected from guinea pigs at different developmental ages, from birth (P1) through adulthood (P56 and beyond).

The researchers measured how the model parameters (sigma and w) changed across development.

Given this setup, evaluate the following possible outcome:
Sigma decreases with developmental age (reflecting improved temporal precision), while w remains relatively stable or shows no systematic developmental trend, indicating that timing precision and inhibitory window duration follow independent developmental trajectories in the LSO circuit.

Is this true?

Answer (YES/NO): NO